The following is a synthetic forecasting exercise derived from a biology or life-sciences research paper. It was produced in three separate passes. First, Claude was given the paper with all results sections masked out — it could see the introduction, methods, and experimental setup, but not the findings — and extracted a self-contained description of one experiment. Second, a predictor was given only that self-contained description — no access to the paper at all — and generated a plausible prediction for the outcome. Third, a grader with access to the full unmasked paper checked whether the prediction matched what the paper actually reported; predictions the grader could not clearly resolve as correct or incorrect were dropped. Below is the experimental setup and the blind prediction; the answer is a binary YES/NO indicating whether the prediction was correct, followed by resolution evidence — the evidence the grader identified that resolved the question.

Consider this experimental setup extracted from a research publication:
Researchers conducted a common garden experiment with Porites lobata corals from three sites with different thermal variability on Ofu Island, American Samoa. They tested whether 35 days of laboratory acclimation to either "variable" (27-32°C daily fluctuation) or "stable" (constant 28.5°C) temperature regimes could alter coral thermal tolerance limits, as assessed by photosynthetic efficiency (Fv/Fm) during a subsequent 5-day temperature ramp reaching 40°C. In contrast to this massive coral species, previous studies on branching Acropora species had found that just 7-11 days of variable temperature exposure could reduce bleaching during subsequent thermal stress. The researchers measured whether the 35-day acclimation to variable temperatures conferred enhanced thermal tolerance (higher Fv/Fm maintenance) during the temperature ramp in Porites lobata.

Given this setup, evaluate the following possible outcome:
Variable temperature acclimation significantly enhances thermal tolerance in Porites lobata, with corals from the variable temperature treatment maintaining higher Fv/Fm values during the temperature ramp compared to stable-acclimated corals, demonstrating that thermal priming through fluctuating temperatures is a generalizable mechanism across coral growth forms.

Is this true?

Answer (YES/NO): NO